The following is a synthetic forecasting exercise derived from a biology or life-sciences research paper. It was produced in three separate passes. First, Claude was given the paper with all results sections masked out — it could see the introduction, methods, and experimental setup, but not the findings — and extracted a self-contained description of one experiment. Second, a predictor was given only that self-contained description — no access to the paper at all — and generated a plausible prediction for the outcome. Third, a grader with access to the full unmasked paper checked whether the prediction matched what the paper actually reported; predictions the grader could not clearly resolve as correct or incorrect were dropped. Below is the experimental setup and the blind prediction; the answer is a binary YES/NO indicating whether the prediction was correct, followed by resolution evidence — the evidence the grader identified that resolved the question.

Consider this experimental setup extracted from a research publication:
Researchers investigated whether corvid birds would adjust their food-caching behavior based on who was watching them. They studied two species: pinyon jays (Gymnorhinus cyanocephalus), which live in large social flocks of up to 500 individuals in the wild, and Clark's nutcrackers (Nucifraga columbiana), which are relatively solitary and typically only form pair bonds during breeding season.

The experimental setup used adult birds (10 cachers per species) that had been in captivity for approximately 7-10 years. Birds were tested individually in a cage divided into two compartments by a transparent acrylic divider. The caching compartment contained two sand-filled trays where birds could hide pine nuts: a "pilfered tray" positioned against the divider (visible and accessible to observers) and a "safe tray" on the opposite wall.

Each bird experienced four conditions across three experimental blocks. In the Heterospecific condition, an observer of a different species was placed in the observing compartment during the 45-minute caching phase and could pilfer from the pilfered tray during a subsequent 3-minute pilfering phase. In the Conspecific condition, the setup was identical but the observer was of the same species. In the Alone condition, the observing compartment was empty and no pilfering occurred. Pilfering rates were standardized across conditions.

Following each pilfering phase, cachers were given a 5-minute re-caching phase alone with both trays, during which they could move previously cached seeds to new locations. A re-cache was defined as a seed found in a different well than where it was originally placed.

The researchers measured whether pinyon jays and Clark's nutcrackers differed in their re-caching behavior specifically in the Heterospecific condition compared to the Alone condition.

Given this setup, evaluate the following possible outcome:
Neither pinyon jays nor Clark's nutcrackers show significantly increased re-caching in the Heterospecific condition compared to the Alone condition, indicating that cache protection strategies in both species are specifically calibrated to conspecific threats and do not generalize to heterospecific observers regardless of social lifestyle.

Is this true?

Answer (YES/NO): NO